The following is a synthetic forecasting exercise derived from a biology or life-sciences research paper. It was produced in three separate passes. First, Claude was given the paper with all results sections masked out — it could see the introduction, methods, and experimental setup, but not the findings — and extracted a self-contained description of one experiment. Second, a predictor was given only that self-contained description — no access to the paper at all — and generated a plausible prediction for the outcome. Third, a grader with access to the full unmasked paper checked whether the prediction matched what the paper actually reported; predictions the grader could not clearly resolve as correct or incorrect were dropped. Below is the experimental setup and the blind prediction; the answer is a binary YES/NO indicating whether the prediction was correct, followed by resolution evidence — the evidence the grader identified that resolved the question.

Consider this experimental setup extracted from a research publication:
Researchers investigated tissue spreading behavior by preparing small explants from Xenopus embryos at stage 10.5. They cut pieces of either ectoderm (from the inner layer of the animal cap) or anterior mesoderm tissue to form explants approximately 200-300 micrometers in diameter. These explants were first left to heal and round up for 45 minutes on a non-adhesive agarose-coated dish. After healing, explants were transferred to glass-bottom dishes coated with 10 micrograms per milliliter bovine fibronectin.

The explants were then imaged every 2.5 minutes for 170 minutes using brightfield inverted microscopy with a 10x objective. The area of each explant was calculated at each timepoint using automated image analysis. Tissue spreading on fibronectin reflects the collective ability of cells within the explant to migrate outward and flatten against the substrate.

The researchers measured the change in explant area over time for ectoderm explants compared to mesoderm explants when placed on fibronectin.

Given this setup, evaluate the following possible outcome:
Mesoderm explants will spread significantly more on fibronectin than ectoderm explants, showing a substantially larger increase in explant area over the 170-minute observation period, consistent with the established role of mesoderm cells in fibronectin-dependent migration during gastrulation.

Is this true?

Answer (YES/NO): YES